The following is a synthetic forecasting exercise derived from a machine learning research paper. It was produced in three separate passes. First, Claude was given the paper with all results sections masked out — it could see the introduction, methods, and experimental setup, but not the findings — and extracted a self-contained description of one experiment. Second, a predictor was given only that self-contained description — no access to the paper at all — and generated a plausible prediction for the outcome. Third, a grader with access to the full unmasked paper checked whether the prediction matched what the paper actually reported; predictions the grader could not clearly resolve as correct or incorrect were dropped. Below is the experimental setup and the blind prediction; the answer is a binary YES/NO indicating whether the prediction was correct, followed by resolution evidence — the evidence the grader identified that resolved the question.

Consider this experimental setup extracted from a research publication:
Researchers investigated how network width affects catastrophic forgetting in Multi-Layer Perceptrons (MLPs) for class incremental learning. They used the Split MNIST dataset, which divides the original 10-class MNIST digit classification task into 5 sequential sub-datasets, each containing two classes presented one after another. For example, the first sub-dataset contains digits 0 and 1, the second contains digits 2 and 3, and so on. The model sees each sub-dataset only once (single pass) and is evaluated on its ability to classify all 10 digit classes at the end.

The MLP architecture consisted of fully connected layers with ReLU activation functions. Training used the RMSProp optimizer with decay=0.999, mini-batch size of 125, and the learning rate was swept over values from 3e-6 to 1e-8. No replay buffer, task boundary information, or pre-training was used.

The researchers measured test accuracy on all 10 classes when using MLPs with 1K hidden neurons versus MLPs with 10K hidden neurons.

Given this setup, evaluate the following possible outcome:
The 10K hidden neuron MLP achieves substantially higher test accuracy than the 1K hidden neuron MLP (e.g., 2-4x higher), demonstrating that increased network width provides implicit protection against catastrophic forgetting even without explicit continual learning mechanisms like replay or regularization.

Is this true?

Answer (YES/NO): NO